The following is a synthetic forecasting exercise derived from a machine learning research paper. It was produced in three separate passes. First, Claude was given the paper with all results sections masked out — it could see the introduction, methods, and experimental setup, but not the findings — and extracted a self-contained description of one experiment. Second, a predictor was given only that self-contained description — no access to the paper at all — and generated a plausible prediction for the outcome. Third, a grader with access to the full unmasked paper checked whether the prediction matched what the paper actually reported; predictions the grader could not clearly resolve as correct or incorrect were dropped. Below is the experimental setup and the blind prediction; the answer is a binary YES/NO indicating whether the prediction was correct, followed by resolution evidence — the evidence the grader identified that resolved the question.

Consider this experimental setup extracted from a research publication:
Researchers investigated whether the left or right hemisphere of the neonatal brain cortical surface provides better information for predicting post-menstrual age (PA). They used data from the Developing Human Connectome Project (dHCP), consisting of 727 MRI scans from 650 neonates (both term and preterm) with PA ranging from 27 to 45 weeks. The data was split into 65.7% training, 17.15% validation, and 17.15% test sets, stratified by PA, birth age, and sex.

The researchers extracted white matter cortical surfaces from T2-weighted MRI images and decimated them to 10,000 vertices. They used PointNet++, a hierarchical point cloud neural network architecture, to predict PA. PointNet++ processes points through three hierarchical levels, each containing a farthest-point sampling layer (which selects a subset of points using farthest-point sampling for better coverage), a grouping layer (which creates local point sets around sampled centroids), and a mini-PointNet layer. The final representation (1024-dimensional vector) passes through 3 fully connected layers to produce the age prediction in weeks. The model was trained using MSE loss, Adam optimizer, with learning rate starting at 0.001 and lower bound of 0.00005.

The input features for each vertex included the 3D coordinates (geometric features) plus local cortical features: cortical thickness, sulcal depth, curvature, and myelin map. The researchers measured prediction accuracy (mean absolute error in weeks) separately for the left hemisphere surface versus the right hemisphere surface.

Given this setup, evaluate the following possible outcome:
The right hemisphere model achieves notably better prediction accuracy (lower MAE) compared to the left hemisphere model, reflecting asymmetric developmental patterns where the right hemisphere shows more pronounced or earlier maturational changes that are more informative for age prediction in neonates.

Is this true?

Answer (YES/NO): NO